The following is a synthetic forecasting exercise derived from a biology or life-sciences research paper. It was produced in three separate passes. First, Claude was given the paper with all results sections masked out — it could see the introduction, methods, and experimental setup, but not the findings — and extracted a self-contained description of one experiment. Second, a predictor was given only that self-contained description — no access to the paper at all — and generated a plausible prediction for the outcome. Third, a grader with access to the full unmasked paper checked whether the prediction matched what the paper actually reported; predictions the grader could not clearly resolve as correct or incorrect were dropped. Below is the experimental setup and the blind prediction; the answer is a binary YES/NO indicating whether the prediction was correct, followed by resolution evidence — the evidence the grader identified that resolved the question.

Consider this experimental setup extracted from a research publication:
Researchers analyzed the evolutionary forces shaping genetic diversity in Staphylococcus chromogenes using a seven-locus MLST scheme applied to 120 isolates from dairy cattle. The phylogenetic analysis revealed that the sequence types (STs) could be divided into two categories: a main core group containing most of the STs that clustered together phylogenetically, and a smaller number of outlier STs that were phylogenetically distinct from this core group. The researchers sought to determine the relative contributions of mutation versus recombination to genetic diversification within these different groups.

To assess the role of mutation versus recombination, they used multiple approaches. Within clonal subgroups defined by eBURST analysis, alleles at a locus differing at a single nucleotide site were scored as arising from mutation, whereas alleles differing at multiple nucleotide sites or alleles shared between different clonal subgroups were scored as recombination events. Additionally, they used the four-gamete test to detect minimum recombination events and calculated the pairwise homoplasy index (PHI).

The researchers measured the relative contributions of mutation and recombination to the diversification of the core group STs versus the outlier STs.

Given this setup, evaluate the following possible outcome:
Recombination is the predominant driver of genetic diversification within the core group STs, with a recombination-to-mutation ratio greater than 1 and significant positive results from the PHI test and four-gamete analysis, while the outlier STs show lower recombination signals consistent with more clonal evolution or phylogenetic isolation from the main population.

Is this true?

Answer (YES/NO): NO